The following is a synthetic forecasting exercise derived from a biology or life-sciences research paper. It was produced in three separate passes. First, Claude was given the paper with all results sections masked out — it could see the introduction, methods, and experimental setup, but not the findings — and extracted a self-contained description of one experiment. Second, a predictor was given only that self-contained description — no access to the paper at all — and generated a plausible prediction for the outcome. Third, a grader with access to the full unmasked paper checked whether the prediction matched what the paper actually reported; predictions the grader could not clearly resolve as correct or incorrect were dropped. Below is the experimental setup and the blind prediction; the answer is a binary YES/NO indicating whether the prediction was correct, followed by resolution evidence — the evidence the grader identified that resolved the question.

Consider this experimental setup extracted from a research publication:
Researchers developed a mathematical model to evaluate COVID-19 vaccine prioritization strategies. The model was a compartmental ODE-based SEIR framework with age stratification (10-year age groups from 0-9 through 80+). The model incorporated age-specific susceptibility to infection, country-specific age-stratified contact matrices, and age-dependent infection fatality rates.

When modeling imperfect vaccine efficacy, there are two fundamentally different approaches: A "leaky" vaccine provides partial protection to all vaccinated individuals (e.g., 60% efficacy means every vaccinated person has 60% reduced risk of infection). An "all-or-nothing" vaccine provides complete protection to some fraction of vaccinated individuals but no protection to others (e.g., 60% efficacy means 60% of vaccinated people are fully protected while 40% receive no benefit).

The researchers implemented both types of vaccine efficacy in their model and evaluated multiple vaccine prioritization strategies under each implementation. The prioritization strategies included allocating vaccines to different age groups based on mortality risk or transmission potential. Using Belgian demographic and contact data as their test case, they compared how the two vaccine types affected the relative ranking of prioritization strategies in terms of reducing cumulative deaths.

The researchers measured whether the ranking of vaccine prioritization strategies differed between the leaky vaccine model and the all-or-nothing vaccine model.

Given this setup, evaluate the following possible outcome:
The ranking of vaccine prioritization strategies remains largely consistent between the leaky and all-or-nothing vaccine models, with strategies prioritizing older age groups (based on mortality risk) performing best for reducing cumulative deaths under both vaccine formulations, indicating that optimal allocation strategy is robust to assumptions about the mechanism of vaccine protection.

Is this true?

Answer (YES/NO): YES